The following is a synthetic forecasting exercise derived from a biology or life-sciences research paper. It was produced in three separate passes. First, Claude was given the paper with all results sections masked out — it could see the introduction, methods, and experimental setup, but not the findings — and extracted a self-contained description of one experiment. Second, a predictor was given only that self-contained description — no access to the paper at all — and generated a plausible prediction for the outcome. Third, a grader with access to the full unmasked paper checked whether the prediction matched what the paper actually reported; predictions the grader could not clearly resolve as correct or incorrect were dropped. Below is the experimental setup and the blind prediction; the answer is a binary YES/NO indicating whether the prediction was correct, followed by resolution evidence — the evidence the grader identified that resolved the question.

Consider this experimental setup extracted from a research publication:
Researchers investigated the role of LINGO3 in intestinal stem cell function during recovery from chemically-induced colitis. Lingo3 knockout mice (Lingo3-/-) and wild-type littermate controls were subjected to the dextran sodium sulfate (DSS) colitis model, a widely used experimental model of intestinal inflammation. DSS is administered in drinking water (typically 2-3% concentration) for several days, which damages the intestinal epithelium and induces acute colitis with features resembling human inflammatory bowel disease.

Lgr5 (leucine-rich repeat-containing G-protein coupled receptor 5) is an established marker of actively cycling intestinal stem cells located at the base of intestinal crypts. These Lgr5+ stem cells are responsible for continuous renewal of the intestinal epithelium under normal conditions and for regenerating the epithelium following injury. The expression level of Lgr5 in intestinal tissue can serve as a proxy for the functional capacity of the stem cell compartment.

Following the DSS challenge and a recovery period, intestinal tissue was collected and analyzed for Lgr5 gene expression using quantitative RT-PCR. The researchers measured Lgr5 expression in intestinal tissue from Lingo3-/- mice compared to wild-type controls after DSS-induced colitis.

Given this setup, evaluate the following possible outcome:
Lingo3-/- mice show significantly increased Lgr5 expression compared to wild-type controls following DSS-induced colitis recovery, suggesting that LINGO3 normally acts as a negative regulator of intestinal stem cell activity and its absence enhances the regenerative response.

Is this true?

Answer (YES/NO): NO